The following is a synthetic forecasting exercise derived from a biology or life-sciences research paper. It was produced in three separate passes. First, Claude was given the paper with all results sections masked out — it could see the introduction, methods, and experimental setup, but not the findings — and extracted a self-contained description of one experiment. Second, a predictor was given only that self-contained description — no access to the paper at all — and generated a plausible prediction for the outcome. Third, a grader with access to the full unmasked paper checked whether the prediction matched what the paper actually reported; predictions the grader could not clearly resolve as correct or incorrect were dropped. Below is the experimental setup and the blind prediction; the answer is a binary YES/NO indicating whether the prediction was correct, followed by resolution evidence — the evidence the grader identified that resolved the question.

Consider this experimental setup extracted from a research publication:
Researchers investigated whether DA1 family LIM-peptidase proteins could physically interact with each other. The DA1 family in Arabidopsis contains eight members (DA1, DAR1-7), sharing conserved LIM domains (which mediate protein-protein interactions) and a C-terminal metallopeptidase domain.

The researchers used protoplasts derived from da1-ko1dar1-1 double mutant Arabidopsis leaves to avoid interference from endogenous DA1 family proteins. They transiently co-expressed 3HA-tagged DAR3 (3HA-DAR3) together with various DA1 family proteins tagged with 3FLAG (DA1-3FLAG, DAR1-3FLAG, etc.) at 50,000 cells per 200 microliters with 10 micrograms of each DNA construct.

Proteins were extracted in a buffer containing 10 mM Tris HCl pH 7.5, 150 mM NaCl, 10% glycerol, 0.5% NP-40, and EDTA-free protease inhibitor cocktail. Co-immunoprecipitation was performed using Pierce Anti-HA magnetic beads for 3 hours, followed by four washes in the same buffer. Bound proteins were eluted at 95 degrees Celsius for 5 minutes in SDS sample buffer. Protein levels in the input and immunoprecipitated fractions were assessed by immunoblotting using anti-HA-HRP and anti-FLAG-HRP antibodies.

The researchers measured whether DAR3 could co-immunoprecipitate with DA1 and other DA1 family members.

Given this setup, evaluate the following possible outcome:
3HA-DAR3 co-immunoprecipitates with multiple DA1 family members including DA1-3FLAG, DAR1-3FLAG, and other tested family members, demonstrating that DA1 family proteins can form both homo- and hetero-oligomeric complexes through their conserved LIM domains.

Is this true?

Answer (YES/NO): YES